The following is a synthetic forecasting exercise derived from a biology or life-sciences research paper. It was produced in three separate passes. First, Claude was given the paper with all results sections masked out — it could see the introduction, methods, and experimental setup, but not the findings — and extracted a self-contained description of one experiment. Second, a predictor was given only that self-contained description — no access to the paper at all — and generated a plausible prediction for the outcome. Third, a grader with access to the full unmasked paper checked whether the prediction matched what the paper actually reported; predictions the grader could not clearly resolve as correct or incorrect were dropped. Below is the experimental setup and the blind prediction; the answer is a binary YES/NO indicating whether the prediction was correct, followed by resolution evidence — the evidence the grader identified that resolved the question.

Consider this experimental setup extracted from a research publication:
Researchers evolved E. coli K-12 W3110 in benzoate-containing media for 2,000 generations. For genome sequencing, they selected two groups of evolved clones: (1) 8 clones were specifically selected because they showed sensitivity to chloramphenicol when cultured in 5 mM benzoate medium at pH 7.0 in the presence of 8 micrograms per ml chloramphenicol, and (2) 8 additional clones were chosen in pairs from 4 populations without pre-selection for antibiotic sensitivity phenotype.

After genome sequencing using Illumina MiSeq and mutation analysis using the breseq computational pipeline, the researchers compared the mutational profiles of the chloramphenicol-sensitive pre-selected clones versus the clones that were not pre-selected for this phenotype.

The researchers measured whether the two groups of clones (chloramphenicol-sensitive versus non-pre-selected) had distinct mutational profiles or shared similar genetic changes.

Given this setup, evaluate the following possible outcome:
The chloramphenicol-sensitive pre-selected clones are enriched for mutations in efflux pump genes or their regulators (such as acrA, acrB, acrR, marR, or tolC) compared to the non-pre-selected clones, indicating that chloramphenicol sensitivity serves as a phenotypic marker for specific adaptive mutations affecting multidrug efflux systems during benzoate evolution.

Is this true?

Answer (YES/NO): NO